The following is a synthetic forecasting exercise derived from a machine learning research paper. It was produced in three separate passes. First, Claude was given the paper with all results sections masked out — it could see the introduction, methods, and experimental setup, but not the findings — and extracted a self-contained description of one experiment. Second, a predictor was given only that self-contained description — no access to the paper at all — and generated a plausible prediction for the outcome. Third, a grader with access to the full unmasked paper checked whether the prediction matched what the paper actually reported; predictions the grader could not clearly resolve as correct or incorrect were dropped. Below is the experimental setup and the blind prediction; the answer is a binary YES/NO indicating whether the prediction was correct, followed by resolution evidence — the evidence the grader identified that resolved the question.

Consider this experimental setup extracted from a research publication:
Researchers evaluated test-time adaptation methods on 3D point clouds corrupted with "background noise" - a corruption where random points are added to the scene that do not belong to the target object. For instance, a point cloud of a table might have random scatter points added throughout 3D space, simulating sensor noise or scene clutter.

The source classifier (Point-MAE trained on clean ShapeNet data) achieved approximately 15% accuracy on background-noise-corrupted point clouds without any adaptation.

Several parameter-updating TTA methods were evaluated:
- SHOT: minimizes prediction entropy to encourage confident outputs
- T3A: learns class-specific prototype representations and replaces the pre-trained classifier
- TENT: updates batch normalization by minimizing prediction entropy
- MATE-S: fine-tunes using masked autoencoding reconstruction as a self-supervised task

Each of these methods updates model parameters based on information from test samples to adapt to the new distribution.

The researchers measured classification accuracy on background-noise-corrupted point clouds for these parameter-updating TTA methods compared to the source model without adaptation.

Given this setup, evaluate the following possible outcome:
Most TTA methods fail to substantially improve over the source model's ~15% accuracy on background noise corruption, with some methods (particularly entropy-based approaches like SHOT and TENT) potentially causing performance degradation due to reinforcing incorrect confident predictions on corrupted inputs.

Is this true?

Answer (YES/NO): YES